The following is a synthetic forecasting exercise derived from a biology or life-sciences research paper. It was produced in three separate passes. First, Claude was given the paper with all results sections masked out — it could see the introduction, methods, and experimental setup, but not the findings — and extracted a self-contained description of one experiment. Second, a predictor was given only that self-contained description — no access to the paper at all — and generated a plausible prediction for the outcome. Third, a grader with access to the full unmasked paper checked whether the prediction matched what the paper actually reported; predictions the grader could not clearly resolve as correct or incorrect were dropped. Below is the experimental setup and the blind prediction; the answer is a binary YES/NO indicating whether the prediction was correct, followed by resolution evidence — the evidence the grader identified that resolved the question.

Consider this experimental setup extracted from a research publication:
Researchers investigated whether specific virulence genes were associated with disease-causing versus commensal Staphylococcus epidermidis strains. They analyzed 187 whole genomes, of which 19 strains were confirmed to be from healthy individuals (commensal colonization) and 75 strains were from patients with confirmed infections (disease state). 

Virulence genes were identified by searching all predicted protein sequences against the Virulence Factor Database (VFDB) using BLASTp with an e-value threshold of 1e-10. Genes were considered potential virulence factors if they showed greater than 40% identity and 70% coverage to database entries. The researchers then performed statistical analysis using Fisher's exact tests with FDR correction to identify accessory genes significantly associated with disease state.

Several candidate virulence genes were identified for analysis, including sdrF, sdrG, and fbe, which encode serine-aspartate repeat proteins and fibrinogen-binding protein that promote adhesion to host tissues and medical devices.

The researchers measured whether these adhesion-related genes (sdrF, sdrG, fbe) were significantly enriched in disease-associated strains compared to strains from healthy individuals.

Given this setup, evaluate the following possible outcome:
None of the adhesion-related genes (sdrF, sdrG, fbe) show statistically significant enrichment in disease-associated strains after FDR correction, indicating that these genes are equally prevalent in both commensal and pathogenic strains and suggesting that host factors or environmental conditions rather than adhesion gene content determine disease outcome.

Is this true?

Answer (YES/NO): NO